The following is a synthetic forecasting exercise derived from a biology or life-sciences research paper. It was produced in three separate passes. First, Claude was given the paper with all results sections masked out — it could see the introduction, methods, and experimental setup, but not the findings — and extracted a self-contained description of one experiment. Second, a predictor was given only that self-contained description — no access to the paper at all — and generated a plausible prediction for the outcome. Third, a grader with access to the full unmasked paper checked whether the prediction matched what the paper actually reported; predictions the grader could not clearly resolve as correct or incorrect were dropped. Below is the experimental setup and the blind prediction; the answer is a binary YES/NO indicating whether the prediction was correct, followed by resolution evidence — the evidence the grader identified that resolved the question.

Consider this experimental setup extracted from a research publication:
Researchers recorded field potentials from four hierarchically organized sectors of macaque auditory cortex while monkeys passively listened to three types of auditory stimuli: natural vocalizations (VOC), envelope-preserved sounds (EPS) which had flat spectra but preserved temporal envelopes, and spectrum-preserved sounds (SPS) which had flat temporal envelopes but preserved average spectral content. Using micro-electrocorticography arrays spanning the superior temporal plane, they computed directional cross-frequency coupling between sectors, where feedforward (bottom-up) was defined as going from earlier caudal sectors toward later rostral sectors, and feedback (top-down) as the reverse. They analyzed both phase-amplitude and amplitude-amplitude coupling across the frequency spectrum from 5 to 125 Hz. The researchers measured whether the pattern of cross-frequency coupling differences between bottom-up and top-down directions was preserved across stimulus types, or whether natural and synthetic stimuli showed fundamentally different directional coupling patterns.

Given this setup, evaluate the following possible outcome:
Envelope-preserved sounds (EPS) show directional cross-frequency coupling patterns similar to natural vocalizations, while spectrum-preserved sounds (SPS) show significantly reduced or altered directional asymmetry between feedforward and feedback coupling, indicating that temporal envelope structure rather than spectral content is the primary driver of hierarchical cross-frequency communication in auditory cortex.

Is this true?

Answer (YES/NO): NO